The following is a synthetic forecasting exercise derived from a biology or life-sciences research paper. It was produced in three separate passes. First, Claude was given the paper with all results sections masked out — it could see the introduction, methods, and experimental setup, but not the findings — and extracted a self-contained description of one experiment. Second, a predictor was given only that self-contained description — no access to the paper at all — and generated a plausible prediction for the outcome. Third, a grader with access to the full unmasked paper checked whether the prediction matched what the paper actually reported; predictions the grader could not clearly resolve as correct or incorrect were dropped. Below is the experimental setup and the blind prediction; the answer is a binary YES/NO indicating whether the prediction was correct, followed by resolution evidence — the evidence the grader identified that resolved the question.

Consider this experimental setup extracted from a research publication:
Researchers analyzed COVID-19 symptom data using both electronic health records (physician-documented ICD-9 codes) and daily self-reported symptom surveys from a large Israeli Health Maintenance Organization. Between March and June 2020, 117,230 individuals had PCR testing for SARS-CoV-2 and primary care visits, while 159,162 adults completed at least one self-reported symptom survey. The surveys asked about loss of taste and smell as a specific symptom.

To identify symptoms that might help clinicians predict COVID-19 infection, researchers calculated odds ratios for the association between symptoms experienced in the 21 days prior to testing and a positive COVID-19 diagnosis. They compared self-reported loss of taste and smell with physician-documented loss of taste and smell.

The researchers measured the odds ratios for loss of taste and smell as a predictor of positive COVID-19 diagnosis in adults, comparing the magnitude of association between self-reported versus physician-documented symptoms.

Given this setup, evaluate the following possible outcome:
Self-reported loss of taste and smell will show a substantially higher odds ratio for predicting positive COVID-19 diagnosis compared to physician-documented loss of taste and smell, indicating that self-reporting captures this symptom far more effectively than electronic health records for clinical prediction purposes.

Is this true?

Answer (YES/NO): YES